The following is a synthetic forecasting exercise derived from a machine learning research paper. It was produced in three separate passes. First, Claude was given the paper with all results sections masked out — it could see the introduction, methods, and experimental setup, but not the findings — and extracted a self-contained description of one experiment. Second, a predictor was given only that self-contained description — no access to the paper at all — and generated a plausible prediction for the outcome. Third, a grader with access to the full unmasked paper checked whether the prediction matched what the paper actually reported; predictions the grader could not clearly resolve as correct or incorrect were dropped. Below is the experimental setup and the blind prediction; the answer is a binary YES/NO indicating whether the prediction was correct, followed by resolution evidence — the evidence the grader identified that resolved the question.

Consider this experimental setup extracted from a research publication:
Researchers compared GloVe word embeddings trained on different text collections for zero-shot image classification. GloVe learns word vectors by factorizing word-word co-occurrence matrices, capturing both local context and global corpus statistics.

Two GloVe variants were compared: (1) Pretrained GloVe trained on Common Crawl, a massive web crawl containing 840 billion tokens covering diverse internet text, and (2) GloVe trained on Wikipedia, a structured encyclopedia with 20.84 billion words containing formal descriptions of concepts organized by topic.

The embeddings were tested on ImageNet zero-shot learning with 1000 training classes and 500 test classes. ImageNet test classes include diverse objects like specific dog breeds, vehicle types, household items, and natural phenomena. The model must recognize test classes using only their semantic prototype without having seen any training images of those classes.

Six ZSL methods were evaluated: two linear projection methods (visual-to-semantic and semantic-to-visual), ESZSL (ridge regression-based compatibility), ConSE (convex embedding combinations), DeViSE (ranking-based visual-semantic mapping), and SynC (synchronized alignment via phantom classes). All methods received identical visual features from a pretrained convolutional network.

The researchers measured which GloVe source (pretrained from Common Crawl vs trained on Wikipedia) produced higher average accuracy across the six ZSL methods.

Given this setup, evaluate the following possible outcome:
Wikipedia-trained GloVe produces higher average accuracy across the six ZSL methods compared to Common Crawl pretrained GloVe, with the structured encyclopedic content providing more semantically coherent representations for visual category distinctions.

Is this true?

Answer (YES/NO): NO